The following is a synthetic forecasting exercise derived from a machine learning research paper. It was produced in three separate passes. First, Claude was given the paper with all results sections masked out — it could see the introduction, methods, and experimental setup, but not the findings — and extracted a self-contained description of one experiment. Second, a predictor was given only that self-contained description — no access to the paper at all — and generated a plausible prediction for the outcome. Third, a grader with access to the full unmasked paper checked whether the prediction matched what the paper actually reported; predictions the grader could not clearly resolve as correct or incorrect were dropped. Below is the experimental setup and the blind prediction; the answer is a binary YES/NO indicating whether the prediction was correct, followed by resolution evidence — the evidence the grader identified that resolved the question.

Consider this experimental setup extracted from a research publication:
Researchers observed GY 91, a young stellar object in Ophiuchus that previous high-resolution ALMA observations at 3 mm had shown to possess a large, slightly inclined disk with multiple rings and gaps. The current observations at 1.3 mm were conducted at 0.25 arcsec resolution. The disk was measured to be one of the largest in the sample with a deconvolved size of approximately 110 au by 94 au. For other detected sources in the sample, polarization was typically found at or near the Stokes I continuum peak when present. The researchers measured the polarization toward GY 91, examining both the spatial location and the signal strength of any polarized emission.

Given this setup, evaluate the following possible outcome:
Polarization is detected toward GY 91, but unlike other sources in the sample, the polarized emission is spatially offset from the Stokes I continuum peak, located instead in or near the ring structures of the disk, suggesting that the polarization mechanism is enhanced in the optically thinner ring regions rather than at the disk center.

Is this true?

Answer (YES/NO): NO